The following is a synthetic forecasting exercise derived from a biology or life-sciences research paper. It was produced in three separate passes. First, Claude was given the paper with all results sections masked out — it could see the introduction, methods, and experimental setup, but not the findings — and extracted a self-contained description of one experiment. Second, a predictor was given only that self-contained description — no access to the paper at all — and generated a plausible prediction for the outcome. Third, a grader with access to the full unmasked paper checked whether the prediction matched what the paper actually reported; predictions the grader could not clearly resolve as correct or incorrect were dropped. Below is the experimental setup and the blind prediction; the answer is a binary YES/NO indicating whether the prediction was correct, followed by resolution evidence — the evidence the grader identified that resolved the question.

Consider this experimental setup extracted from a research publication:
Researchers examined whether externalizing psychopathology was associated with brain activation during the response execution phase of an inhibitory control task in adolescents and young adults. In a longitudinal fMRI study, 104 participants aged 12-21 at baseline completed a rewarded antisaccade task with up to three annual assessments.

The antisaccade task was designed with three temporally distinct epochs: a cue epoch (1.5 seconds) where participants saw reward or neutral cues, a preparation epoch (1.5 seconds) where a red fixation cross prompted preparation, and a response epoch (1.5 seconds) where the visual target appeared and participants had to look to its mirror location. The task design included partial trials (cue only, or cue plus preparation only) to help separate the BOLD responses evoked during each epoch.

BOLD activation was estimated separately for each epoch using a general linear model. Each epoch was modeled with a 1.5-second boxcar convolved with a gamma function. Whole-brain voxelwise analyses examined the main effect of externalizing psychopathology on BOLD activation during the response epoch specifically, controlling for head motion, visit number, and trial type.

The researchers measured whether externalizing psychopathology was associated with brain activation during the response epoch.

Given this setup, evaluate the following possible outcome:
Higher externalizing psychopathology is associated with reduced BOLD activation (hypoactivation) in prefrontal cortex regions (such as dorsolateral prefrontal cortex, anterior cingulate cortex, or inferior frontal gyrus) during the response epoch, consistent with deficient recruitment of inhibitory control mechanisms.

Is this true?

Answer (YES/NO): YES